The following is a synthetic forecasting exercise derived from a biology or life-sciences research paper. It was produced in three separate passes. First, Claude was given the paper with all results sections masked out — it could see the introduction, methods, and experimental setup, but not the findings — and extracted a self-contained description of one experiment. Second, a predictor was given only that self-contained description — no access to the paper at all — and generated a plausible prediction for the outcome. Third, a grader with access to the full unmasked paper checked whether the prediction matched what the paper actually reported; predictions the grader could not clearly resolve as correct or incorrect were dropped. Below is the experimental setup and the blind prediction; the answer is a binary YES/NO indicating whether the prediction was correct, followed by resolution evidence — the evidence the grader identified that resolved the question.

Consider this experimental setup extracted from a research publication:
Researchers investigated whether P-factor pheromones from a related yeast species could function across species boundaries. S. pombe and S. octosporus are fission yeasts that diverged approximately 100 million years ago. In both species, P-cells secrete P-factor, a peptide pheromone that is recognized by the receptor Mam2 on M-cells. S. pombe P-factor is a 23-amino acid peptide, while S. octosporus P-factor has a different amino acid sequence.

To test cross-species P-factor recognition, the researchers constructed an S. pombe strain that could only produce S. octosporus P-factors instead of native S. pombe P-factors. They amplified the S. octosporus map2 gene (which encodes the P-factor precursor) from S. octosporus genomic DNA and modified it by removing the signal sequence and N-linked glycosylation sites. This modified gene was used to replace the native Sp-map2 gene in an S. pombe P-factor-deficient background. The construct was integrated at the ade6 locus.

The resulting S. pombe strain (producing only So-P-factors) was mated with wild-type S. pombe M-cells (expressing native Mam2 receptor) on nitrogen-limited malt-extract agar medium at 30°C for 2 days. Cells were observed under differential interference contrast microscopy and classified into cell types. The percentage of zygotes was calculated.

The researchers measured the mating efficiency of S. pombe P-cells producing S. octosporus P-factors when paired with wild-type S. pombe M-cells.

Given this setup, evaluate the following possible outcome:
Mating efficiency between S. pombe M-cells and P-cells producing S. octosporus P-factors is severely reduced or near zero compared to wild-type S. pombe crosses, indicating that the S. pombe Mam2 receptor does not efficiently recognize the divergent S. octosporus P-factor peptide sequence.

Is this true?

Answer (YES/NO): NO